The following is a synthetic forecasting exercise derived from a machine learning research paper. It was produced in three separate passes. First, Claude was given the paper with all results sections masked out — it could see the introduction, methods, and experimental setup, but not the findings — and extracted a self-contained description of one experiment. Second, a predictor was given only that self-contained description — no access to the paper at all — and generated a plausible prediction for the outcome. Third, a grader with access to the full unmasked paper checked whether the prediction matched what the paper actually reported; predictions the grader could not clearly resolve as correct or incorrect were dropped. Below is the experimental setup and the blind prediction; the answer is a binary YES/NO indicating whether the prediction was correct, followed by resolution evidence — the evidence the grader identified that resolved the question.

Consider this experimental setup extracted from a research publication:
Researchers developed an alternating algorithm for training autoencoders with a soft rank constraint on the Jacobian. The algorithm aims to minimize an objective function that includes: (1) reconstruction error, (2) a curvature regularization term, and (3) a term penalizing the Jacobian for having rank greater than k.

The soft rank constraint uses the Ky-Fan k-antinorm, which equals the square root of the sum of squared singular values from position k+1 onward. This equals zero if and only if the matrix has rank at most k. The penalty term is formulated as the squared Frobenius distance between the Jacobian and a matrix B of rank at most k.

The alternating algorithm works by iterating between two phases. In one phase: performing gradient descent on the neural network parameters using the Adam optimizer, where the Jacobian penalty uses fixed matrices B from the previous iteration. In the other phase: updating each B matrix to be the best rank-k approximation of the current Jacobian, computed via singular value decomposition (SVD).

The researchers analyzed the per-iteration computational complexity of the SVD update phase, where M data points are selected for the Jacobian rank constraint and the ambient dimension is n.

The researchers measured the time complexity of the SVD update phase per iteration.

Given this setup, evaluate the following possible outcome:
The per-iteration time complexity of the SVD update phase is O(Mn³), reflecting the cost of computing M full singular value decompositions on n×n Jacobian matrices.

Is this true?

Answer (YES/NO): YES